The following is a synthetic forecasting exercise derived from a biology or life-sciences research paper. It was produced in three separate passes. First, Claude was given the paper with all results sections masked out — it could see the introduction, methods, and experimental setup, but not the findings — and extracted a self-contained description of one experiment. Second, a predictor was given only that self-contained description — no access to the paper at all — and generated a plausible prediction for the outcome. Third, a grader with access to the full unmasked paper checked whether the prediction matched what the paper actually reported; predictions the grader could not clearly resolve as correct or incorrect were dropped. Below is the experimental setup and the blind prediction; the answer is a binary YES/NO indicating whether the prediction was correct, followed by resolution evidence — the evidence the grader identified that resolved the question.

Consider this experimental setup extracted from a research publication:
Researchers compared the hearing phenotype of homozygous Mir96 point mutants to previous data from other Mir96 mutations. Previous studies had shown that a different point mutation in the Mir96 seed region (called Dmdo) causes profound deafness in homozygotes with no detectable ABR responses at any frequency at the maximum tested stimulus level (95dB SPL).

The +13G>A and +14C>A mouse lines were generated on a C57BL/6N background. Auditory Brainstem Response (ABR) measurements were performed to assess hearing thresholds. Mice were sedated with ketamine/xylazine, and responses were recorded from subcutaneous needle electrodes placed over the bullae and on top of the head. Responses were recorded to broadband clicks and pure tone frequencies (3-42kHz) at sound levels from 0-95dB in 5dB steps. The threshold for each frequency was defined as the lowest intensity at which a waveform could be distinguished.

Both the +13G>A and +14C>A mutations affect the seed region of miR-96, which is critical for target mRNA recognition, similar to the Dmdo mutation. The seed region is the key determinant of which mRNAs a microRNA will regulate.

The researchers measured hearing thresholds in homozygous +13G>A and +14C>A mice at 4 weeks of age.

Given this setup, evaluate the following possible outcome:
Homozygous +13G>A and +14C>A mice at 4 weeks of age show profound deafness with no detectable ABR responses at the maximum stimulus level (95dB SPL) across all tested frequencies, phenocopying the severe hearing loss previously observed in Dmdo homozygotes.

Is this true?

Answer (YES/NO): YES